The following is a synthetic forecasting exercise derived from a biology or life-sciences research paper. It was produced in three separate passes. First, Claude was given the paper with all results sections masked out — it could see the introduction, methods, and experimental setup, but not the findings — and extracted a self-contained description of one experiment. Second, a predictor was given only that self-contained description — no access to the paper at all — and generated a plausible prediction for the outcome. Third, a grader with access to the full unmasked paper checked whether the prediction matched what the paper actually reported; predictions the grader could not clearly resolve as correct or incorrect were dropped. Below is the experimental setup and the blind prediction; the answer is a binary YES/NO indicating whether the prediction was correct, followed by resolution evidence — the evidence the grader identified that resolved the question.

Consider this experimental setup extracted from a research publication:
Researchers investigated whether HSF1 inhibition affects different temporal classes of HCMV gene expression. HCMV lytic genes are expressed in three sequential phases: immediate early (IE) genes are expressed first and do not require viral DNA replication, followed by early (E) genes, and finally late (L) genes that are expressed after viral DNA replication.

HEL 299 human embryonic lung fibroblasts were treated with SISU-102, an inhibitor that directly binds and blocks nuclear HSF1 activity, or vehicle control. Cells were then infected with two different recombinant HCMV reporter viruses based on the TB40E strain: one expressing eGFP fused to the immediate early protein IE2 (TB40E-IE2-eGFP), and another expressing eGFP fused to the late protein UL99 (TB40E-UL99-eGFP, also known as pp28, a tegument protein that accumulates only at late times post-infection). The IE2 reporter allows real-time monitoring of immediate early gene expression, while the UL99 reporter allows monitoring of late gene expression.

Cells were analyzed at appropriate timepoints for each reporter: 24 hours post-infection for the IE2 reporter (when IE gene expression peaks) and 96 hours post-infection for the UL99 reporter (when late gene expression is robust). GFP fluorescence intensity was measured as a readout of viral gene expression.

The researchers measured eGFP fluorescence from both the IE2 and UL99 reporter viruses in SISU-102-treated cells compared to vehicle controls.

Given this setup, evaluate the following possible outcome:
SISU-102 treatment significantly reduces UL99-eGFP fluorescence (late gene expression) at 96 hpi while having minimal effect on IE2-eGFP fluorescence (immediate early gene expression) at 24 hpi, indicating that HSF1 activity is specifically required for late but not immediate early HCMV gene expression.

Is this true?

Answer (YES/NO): NO